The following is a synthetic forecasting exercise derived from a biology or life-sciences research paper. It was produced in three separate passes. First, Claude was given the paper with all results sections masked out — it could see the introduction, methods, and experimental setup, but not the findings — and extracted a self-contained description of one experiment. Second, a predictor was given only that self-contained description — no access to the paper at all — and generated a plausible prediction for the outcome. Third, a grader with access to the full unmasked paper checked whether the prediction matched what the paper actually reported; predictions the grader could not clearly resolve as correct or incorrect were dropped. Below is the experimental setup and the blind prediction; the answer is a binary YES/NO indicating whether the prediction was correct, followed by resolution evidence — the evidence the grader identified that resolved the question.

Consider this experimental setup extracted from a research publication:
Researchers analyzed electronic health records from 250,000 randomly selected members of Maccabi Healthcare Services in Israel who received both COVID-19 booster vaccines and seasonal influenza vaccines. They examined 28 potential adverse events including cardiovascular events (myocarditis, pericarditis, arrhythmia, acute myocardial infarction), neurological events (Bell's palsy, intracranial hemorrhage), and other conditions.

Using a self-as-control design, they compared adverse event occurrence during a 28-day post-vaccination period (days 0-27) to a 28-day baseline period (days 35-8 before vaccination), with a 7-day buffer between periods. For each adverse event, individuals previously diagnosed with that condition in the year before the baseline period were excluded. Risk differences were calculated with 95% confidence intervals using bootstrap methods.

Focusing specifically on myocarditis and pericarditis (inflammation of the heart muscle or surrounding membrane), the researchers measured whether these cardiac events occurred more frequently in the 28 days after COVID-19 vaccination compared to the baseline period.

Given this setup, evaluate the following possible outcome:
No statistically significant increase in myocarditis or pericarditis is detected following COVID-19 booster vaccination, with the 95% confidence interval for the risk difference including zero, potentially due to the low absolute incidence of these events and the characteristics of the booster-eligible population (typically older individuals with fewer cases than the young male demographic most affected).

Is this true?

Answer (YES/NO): YES